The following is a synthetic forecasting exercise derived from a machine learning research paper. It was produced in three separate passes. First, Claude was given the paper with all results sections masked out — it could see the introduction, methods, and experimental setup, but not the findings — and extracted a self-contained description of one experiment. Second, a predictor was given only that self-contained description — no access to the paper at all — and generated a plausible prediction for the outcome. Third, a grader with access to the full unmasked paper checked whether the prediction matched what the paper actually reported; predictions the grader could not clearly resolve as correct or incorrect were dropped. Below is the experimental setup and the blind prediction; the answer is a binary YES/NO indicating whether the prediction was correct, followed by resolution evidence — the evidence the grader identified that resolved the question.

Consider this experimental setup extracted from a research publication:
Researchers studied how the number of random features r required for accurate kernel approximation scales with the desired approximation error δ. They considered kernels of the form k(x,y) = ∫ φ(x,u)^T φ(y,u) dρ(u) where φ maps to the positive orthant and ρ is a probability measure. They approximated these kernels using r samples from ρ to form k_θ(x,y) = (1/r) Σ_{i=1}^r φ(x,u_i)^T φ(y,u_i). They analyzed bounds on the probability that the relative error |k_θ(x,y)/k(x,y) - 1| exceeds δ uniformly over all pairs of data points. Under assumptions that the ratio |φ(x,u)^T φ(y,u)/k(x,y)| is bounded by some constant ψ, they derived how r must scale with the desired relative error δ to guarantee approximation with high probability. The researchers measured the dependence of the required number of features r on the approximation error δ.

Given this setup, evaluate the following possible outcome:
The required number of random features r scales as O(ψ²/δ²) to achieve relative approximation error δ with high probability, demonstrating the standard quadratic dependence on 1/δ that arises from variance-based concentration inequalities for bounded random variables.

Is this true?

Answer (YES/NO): NO